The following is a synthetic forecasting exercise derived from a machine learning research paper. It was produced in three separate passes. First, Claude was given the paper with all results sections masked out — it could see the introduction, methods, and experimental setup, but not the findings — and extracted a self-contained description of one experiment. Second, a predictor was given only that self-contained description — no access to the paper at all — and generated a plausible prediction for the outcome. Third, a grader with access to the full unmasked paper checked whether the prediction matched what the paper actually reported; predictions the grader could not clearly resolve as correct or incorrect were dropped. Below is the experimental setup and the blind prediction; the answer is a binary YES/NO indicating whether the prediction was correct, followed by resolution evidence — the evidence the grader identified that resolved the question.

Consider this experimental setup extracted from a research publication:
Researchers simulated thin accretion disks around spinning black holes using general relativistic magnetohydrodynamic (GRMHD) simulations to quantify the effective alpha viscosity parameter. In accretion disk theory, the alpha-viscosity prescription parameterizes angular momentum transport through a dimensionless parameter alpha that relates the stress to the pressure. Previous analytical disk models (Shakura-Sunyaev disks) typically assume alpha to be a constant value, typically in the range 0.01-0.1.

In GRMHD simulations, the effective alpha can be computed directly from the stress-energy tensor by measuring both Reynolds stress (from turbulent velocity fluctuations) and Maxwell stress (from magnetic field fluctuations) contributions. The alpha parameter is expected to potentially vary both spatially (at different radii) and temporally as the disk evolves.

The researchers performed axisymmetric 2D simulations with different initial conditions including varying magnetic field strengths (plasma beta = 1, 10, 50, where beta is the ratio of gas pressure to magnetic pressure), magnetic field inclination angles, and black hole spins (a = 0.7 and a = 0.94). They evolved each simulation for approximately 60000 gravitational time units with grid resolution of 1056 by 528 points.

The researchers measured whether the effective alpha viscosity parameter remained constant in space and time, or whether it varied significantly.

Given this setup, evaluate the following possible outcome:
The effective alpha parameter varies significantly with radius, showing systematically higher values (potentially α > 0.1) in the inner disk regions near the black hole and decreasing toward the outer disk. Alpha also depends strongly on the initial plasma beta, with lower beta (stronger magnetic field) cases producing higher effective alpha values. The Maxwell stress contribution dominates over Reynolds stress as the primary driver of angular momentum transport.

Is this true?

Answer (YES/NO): NO